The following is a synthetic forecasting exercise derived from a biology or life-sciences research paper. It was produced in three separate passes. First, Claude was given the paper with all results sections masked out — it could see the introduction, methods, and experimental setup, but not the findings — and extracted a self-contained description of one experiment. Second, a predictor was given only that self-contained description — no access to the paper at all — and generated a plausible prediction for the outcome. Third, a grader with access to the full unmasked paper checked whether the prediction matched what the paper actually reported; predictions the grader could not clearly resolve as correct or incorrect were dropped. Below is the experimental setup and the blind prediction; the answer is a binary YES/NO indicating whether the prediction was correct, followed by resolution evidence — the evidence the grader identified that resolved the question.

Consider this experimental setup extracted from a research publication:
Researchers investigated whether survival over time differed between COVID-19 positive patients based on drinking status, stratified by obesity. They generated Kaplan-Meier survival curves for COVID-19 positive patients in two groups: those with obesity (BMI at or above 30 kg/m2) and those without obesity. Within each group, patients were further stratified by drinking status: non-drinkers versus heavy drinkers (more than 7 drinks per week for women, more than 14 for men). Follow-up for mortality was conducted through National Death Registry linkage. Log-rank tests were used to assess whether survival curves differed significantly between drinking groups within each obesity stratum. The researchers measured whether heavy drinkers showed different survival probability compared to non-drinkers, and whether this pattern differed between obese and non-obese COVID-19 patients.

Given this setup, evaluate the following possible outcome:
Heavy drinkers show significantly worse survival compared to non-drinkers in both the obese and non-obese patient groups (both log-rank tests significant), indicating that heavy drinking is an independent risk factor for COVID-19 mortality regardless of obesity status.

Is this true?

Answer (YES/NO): NO